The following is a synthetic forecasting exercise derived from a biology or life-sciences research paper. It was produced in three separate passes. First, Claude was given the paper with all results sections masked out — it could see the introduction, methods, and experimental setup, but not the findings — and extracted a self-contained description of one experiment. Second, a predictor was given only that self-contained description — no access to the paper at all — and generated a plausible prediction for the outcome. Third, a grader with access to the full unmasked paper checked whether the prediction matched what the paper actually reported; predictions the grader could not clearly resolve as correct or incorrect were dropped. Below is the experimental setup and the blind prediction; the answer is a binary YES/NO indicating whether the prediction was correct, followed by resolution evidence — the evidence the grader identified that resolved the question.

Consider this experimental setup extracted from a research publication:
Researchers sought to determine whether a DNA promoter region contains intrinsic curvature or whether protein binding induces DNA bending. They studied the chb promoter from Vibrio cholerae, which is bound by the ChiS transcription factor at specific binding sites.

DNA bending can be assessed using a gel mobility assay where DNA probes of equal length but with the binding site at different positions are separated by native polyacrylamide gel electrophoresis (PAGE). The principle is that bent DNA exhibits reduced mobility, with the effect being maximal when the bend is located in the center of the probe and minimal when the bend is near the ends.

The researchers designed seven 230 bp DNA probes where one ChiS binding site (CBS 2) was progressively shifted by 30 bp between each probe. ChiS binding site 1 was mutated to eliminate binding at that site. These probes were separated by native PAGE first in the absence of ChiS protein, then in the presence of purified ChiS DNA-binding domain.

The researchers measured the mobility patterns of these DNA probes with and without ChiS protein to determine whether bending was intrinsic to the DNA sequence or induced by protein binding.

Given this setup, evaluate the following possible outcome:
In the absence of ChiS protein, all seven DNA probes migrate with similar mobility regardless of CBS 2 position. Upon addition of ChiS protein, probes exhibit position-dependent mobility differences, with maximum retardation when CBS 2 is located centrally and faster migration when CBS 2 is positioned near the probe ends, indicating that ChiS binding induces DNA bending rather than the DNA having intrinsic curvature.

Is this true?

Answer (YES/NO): NO